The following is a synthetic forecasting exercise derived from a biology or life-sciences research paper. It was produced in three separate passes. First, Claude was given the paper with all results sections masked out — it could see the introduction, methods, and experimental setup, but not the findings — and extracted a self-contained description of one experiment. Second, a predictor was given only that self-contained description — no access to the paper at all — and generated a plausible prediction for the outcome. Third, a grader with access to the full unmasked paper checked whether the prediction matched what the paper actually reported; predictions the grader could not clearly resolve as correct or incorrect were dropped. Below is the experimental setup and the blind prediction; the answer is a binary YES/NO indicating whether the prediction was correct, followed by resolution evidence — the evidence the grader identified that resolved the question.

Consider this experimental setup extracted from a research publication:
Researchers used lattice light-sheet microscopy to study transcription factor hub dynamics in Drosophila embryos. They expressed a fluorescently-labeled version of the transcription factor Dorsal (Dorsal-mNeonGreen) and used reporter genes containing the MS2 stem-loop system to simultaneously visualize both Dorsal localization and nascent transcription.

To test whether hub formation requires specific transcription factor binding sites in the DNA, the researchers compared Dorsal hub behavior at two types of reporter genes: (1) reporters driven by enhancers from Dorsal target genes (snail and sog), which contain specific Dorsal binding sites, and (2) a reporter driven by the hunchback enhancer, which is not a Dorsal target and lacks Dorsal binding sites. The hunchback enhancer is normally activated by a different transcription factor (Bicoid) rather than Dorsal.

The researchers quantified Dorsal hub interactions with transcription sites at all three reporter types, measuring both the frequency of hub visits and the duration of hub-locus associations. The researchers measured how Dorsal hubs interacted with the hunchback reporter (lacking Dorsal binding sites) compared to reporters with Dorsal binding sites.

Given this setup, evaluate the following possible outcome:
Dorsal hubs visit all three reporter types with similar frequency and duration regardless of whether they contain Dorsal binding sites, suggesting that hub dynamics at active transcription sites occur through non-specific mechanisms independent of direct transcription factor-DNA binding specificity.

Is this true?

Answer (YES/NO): NO